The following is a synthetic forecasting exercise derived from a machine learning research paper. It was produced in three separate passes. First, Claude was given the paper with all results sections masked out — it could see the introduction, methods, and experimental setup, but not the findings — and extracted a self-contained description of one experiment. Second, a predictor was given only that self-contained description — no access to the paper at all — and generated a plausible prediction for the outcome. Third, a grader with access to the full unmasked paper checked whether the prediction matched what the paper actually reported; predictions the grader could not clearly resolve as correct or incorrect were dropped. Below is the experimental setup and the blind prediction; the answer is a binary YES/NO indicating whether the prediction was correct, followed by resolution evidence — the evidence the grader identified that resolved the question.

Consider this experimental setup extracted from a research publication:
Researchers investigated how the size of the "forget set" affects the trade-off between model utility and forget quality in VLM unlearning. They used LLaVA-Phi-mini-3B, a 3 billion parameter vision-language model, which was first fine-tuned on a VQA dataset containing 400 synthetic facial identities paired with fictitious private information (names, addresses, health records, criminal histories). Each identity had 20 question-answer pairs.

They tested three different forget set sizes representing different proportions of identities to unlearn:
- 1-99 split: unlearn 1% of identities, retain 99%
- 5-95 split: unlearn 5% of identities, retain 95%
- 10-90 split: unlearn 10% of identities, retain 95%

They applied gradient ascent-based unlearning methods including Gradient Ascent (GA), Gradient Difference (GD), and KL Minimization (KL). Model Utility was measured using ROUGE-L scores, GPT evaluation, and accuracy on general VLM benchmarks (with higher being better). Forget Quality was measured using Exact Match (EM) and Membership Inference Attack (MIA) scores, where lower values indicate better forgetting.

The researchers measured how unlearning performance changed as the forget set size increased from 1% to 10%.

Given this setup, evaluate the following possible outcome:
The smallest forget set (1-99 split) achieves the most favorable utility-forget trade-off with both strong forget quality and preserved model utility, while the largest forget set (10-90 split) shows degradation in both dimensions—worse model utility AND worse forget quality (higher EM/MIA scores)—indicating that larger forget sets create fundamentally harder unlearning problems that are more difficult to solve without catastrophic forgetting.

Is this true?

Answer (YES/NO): NO